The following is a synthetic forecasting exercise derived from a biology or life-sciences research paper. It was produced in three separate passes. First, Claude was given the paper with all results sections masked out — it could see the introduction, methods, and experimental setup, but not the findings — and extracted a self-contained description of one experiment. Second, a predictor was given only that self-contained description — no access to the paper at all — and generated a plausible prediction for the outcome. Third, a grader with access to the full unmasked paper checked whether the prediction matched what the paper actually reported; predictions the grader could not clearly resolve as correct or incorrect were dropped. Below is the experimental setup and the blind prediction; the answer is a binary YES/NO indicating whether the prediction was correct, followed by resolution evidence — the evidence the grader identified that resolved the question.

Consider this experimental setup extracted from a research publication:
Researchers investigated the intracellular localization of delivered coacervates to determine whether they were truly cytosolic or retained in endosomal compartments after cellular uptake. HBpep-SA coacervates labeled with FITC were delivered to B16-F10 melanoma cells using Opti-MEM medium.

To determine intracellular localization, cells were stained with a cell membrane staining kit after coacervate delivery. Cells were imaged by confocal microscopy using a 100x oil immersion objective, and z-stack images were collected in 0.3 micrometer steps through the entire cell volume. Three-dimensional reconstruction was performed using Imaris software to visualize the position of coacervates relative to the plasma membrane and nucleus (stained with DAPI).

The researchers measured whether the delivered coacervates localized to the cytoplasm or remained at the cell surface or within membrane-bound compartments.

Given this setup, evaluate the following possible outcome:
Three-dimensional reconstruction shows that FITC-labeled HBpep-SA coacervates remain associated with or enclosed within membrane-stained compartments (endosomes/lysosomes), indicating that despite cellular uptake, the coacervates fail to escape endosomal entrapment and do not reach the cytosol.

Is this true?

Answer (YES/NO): NO